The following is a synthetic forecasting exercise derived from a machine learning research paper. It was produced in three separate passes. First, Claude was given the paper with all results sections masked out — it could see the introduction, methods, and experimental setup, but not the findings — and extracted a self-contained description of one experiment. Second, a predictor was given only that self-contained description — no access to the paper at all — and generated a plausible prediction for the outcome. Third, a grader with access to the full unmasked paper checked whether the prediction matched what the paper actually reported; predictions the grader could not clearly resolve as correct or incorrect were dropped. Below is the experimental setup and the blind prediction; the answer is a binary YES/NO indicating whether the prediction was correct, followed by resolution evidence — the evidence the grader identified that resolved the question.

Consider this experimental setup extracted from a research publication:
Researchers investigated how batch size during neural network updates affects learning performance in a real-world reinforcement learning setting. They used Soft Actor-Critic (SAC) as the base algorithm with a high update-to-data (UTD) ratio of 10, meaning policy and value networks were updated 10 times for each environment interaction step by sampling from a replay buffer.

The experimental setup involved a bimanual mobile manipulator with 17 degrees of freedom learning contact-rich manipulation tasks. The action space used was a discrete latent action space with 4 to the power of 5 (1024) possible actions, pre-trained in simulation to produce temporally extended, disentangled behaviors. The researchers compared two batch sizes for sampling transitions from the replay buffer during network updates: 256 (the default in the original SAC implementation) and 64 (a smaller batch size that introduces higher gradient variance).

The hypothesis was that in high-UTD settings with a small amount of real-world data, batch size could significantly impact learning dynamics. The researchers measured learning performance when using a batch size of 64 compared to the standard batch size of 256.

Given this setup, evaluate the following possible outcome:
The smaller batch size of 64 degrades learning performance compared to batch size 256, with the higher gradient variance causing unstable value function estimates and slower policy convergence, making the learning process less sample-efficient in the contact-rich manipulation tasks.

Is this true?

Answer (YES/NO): NO